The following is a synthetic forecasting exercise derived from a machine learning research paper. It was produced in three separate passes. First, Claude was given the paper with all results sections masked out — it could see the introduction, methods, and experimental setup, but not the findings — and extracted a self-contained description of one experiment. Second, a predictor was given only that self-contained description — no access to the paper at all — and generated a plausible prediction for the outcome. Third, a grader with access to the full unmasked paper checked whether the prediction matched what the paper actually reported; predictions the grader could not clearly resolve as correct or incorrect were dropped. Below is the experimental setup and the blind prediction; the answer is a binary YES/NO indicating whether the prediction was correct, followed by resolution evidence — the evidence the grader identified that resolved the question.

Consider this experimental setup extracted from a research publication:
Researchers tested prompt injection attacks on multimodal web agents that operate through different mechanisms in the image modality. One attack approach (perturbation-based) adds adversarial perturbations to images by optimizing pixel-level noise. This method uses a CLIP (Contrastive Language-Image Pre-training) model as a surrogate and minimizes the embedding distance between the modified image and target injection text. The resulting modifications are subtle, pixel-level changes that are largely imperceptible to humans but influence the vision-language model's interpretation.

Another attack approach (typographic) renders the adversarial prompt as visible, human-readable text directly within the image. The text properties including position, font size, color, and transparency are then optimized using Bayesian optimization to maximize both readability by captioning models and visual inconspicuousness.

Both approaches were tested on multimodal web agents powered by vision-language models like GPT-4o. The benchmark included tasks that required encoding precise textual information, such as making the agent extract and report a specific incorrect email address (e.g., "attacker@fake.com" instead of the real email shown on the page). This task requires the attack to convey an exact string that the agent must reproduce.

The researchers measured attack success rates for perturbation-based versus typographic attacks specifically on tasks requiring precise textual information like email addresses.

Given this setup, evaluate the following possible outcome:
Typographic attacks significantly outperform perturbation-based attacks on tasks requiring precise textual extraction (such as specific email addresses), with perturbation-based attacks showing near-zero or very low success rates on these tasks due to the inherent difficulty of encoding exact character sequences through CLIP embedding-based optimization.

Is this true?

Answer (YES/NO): YES